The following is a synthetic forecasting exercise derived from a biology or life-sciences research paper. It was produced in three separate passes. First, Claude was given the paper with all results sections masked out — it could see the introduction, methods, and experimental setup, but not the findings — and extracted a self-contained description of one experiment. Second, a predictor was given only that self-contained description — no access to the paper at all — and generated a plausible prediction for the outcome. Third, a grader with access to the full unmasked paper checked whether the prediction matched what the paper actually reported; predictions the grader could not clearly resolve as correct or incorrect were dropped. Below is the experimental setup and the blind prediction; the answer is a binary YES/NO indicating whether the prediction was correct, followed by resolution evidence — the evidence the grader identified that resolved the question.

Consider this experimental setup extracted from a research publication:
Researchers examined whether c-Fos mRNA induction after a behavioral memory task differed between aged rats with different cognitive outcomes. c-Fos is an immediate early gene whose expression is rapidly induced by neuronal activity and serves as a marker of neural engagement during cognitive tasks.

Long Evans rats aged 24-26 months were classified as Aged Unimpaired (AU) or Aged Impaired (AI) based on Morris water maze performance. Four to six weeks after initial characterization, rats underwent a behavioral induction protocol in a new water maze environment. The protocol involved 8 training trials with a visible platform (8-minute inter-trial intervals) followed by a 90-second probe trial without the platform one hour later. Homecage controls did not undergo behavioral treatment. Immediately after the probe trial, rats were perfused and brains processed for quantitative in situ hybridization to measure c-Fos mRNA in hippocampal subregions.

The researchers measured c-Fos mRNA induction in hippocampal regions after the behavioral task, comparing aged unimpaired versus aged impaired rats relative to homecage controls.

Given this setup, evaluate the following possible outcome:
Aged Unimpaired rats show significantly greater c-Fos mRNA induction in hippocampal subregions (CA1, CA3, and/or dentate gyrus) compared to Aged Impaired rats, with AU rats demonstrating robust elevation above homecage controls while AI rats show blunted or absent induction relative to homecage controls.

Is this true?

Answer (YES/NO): NO